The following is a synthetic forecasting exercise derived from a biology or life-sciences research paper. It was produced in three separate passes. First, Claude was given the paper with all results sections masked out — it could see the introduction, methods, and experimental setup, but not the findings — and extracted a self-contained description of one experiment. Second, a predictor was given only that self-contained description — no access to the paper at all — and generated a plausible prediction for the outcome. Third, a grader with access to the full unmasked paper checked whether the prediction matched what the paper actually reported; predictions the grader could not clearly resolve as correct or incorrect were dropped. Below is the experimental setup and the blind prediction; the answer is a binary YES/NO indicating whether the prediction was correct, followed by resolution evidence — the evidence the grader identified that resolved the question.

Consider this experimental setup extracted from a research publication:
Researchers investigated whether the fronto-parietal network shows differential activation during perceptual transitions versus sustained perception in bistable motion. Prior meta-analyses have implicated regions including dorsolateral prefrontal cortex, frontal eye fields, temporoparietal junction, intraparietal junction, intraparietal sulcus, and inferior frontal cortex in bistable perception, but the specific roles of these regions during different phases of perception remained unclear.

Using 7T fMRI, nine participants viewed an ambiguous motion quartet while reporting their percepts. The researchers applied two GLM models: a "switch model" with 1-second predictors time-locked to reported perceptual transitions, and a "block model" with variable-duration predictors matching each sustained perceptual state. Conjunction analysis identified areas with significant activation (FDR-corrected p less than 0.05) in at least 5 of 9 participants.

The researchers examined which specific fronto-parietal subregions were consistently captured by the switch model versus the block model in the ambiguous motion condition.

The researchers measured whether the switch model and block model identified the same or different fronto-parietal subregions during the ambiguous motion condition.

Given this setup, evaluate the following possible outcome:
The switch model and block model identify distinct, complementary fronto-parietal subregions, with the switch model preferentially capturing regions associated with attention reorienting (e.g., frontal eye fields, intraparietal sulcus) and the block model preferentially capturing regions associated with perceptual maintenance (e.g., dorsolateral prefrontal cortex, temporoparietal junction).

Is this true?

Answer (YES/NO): NO